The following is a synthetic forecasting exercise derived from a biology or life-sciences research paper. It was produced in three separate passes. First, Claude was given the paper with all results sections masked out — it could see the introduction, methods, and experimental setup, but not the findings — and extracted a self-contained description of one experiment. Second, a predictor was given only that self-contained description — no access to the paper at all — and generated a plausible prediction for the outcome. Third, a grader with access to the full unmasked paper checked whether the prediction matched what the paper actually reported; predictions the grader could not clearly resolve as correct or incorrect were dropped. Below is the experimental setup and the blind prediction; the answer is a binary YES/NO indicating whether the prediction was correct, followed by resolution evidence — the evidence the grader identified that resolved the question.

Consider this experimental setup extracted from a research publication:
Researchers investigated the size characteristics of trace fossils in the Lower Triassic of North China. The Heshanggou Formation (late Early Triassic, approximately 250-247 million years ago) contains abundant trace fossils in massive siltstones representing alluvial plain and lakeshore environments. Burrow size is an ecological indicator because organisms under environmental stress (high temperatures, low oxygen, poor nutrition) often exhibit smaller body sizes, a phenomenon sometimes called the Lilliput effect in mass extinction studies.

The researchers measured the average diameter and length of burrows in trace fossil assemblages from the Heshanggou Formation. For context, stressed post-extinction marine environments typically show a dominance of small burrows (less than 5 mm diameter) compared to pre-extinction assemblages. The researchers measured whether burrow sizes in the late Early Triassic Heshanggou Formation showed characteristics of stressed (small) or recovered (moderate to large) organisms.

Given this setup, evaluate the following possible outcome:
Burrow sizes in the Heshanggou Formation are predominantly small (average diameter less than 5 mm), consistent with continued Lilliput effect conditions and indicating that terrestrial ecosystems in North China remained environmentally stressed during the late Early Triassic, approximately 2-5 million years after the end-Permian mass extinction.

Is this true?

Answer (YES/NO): NO